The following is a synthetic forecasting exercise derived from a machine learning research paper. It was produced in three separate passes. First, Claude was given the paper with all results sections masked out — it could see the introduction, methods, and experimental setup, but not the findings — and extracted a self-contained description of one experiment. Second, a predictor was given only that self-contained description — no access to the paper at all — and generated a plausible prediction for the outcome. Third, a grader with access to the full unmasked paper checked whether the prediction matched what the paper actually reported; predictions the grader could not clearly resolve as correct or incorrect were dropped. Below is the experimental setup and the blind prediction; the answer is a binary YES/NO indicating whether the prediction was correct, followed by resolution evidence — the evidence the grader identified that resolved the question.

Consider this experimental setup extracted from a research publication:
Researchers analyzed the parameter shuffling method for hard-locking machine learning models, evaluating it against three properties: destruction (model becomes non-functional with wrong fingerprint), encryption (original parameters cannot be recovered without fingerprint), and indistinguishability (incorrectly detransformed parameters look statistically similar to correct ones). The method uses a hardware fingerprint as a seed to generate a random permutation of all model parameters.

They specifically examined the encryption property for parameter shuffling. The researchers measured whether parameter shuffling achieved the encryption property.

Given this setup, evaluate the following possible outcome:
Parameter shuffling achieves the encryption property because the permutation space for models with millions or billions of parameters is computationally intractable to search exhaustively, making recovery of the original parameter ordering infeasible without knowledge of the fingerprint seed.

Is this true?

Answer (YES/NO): NO